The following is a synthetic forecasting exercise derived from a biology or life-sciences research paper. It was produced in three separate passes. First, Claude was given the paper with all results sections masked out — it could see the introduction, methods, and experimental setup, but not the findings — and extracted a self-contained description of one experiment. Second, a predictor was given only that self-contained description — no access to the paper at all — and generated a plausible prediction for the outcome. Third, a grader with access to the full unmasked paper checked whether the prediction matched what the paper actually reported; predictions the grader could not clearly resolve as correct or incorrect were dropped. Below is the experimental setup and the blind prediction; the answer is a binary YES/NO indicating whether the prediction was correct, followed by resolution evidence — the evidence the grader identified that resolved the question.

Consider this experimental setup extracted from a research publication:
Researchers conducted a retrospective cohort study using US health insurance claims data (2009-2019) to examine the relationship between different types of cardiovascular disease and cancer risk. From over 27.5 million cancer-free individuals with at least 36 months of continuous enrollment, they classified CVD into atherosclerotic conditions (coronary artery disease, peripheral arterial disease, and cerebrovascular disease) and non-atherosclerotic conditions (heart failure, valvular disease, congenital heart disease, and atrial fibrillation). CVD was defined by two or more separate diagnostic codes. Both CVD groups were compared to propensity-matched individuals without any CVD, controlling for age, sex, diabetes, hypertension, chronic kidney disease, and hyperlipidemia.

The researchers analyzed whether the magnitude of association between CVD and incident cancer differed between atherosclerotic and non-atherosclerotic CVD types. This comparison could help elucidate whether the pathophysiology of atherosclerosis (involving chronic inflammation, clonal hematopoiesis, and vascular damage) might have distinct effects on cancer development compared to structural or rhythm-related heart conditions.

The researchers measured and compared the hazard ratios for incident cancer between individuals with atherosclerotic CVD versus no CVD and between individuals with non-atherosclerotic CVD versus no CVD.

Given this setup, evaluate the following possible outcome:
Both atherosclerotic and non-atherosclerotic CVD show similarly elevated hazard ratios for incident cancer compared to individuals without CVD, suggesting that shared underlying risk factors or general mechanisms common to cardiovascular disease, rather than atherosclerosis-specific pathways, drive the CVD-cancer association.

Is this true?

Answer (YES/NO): NO